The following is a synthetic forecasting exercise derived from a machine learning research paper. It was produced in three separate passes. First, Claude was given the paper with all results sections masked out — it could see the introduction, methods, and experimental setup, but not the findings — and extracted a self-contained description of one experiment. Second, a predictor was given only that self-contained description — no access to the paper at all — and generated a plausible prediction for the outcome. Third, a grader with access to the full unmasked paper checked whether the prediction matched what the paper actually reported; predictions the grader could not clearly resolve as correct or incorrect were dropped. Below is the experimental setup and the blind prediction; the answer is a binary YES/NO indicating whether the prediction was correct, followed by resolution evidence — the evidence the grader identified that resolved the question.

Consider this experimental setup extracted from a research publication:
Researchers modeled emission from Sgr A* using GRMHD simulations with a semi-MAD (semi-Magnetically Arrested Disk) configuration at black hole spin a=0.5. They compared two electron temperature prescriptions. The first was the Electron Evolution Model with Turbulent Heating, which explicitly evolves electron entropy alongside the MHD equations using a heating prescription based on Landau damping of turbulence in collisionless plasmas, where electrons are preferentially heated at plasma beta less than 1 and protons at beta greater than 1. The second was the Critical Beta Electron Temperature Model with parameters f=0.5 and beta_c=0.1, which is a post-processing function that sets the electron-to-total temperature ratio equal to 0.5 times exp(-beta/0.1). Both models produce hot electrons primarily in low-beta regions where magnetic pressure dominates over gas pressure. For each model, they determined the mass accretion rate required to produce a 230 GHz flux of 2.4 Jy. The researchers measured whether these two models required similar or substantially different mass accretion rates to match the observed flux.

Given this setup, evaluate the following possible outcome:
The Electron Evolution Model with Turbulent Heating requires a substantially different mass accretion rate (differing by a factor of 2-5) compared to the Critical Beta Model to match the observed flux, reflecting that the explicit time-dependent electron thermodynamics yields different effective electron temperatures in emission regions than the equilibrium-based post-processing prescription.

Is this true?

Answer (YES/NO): NO